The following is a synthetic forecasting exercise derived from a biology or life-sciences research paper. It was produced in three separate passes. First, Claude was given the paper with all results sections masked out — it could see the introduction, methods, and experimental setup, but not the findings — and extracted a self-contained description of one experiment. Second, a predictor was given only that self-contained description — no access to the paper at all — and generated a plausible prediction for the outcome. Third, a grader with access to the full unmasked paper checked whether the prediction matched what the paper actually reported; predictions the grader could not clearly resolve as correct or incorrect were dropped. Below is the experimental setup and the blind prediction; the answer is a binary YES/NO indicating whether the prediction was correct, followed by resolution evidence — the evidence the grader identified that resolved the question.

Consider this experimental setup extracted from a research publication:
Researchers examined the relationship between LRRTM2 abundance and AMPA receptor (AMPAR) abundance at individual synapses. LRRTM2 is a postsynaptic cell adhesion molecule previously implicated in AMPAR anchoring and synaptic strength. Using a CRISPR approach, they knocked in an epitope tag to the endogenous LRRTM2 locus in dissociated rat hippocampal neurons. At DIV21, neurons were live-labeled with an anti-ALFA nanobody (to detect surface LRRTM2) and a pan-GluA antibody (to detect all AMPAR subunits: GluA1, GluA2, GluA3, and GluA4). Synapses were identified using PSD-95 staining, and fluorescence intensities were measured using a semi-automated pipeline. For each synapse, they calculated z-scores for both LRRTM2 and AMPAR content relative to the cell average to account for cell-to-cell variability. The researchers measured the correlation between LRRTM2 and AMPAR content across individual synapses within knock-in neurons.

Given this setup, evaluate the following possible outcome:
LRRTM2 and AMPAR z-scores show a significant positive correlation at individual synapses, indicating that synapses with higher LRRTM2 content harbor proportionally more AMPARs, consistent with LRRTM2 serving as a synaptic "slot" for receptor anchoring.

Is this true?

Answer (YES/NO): YES